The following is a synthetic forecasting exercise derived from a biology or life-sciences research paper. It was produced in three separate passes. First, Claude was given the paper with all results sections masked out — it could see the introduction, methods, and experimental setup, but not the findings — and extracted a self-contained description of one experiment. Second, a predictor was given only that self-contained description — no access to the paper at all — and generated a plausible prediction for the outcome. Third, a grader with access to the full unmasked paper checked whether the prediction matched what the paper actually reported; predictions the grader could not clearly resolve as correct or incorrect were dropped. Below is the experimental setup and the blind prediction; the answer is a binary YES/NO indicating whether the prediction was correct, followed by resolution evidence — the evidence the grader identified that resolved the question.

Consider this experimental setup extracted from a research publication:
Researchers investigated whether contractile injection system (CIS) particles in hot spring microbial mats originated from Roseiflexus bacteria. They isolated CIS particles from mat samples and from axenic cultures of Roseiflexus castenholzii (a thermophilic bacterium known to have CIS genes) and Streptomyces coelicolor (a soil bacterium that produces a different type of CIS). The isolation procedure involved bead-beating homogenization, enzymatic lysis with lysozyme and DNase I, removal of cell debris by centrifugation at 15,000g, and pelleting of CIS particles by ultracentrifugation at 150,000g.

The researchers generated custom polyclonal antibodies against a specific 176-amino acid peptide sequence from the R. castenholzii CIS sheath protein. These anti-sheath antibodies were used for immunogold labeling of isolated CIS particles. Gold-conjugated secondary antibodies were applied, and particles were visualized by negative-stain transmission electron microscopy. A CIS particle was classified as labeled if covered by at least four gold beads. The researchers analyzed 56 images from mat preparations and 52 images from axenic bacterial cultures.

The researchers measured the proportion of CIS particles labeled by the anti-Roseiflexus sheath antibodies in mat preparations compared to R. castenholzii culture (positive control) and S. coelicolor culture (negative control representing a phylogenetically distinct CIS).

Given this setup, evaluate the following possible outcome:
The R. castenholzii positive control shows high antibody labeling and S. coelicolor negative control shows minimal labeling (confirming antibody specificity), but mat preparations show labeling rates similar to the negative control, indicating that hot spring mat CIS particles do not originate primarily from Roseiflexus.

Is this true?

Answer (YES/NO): NO